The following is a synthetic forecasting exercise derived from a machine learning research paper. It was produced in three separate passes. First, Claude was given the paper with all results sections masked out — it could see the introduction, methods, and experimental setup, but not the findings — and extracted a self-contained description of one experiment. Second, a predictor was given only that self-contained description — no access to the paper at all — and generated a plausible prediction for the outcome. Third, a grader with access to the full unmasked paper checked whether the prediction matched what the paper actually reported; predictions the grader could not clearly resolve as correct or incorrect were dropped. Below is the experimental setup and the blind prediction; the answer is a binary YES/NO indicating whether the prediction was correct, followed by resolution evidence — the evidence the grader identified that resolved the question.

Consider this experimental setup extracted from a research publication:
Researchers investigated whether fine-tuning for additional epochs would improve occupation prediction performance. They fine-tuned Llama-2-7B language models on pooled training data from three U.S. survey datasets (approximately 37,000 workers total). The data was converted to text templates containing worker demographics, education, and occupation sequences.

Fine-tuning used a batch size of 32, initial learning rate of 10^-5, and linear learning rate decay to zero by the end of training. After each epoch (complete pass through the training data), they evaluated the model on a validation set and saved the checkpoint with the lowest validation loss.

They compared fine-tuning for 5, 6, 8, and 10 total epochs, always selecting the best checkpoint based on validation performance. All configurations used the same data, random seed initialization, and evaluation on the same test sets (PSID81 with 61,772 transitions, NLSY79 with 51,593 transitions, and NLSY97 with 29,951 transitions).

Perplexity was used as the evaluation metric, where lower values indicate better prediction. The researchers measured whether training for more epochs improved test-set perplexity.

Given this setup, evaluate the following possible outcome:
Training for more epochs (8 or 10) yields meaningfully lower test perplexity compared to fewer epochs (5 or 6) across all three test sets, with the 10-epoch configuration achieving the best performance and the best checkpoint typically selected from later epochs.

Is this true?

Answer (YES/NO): NO